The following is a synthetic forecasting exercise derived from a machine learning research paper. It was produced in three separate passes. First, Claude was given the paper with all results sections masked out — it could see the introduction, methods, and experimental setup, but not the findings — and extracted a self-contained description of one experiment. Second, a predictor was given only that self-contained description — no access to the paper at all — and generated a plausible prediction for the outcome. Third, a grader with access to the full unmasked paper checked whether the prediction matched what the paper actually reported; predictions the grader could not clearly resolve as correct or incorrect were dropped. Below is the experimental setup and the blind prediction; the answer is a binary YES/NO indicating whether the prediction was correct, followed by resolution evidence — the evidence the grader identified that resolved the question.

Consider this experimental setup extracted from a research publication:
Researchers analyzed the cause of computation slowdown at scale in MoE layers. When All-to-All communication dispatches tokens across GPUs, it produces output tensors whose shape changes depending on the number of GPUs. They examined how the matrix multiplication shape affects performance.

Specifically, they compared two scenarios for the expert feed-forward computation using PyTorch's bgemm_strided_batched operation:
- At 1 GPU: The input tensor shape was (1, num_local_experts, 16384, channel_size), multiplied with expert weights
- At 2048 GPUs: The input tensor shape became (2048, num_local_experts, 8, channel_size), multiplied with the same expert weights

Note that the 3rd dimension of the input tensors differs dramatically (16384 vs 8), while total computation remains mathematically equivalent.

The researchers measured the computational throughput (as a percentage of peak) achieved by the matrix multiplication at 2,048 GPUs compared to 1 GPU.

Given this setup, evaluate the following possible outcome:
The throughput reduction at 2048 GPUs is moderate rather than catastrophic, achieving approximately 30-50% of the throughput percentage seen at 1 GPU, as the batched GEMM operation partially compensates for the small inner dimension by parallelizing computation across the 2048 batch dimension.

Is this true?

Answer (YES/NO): NO